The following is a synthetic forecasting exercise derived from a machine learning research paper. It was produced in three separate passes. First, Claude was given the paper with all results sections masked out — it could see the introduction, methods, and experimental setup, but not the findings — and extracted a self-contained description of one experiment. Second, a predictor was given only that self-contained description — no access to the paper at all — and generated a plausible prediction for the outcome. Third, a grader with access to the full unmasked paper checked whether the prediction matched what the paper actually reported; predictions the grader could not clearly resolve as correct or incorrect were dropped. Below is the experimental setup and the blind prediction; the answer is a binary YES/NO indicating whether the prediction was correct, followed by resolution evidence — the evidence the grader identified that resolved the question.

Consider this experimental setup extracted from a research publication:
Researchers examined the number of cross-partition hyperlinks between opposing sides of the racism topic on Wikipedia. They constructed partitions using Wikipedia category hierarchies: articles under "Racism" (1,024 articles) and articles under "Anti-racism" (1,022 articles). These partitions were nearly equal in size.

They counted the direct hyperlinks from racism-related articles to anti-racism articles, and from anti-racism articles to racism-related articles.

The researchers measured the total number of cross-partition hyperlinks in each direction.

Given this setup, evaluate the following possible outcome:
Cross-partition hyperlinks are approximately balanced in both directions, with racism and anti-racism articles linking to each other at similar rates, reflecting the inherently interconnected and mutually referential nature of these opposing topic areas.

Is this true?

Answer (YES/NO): NO